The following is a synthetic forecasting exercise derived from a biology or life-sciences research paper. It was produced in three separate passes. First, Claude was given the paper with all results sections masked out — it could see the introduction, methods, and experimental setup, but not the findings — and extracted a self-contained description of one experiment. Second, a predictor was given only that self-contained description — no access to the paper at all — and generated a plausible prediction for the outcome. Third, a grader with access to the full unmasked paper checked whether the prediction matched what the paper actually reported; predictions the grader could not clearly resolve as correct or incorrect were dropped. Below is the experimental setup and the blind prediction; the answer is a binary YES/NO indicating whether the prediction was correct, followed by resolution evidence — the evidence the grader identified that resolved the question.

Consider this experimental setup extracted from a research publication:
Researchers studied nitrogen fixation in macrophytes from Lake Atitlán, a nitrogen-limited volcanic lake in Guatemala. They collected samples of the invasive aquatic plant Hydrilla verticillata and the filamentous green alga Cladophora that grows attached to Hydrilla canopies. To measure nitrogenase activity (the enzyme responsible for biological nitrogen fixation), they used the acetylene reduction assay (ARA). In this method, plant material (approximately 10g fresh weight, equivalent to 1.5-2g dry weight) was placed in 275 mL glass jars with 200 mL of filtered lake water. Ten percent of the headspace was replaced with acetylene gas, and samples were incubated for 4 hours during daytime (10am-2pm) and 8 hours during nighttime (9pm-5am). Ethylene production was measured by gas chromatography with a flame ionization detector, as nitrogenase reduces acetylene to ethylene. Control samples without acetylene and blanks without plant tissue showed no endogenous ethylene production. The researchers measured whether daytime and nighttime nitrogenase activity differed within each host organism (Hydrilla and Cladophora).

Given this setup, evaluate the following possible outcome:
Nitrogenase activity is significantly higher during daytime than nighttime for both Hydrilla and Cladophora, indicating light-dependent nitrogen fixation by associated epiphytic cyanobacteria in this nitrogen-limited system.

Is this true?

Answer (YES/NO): YES